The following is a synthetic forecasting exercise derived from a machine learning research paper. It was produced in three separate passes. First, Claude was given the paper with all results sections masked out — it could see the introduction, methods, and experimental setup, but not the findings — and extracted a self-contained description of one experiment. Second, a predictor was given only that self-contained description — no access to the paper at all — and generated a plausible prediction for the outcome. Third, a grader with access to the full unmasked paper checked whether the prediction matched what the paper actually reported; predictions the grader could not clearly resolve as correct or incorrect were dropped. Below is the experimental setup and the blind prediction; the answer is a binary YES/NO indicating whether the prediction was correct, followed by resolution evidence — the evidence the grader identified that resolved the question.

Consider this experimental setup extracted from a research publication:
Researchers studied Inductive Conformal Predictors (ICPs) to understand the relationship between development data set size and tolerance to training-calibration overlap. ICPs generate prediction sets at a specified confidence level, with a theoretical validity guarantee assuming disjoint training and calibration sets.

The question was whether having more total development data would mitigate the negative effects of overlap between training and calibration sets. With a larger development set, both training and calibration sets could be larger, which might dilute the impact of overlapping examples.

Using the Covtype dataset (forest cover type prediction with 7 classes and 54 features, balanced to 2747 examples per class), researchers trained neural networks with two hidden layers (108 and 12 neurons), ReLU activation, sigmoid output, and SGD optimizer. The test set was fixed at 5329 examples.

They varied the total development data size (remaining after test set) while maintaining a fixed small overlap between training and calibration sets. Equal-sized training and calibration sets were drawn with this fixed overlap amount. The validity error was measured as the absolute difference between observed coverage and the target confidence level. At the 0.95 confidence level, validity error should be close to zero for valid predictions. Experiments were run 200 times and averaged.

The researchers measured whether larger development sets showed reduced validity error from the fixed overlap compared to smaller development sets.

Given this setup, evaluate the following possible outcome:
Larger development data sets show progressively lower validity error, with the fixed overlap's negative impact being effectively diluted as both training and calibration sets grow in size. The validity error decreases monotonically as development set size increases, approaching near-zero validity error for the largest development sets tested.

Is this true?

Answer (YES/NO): NO